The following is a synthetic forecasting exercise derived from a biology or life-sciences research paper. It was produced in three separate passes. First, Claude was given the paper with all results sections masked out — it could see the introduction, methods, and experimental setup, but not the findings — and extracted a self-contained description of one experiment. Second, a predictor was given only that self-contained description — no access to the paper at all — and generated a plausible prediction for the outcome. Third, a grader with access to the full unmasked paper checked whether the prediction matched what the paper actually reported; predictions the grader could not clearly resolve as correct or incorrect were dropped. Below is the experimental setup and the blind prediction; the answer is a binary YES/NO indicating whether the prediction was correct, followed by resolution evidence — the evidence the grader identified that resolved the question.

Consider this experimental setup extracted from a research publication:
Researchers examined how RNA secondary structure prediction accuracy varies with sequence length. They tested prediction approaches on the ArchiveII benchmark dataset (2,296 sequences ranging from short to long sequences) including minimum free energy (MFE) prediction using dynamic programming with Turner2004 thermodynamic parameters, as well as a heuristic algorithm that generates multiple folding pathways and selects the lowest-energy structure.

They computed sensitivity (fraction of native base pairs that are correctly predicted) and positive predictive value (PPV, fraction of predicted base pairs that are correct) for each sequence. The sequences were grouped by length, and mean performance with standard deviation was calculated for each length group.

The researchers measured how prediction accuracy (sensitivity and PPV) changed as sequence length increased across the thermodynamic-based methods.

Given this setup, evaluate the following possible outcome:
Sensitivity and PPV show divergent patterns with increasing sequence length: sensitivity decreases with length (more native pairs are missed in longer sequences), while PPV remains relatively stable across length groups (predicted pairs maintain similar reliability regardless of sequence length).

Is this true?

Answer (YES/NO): NO